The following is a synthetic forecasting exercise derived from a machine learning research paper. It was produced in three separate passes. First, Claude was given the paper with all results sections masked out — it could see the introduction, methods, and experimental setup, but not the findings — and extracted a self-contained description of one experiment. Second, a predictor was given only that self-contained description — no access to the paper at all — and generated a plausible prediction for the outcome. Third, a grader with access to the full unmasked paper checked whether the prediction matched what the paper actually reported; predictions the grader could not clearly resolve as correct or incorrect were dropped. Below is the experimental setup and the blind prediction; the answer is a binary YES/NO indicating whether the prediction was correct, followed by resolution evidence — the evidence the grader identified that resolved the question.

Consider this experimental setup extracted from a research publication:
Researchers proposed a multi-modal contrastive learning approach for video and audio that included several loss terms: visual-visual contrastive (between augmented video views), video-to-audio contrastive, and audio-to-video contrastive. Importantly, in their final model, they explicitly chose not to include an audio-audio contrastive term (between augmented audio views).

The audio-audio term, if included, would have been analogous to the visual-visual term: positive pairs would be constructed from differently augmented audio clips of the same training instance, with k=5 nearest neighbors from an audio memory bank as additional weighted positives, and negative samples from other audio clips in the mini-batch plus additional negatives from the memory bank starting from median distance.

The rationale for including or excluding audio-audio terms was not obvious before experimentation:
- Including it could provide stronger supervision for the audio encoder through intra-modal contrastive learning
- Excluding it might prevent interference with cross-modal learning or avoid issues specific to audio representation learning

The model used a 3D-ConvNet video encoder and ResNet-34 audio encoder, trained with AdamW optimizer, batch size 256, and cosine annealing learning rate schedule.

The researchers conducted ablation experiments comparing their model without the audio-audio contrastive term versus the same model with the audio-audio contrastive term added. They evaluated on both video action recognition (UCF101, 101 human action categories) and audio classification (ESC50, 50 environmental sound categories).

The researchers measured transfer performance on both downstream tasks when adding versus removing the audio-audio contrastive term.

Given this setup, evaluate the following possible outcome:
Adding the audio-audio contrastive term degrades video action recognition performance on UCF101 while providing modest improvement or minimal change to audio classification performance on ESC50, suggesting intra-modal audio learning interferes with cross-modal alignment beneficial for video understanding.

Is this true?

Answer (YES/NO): NO